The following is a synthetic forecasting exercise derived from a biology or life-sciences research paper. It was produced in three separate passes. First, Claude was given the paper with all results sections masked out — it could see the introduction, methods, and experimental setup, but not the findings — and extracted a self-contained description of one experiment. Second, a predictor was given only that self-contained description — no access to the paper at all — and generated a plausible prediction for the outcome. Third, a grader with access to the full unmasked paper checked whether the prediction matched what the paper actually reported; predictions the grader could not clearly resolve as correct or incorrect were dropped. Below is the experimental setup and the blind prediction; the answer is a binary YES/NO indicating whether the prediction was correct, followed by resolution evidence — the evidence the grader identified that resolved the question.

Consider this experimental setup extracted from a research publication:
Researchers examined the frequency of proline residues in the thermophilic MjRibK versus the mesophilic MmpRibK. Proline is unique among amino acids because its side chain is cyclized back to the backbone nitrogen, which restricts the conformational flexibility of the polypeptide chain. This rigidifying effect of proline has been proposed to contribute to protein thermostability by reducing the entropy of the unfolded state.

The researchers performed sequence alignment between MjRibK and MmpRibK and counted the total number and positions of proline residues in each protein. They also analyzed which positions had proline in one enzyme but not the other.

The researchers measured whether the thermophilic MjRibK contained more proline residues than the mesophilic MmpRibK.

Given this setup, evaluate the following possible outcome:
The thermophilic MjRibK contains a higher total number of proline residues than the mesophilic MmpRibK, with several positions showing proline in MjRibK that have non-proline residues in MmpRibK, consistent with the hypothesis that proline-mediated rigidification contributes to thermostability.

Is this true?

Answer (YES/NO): YES